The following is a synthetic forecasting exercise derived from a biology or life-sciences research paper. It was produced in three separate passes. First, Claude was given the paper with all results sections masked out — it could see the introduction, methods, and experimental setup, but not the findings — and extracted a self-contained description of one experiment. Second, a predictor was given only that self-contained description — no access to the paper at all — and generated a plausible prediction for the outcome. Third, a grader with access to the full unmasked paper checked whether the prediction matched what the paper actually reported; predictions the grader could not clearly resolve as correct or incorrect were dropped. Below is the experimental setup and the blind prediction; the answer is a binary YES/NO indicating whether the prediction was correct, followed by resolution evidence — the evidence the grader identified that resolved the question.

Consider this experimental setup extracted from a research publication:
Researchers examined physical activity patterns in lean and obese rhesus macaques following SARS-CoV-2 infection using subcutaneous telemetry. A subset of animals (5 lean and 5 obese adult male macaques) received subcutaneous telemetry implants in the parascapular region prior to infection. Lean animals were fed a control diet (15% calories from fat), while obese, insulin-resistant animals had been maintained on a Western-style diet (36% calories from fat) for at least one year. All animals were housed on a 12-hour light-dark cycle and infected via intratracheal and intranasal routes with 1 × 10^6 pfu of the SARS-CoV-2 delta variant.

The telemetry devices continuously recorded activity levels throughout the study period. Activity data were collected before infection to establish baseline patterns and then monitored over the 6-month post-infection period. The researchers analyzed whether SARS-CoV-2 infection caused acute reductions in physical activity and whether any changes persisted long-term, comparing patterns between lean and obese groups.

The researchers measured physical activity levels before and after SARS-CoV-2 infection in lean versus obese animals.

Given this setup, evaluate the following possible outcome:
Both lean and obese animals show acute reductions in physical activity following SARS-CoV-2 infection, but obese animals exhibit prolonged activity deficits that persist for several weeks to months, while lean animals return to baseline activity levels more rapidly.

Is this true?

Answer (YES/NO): NO